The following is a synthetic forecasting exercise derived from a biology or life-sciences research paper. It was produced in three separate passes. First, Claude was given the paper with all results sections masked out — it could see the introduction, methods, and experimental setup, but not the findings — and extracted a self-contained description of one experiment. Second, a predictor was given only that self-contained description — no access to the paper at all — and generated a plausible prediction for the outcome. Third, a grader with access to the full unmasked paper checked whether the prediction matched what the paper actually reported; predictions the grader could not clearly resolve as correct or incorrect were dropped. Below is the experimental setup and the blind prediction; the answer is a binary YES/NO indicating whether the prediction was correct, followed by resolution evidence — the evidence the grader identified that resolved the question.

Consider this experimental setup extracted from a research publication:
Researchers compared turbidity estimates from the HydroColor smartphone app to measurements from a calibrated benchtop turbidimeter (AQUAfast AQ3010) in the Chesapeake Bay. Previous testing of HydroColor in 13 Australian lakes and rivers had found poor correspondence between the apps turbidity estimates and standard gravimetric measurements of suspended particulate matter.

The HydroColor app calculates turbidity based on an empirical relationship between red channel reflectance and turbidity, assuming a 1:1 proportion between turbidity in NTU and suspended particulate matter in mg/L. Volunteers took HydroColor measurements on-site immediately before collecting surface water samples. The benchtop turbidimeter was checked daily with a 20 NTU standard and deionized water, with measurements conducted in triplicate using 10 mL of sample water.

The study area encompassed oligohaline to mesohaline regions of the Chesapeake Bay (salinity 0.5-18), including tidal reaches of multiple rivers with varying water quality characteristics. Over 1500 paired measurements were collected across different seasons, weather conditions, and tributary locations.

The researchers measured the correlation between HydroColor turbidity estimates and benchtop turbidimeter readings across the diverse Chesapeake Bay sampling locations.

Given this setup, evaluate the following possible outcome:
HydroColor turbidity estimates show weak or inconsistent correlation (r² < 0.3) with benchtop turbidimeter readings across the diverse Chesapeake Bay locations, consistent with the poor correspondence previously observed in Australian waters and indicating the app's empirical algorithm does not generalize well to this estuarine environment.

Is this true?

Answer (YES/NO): NO